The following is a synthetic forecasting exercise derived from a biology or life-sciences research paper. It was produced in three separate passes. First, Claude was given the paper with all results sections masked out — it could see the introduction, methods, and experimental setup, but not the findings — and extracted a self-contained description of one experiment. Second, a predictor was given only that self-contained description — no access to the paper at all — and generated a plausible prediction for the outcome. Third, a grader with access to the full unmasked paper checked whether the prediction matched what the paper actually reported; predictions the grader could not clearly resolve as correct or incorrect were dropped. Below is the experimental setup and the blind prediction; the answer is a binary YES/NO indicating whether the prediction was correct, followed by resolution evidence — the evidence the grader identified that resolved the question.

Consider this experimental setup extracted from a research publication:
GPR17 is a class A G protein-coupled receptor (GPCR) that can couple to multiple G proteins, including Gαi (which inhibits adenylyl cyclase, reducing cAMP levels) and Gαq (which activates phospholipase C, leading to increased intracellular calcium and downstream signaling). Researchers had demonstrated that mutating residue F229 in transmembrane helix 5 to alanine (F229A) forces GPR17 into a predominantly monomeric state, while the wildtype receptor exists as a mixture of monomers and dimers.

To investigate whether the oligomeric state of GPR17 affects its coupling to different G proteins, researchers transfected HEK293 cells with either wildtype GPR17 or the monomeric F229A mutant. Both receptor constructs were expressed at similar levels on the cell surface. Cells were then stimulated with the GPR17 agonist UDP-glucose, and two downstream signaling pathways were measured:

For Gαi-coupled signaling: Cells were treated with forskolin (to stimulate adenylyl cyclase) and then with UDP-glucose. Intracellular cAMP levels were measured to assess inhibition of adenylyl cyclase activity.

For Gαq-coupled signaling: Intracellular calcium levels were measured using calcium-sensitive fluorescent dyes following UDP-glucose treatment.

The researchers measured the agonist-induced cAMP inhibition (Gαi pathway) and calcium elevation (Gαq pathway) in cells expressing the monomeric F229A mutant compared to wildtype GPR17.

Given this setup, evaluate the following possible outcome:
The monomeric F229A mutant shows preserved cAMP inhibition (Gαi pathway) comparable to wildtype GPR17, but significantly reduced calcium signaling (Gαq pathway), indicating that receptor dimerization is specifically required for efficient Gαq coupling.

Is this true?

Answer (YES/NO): YES